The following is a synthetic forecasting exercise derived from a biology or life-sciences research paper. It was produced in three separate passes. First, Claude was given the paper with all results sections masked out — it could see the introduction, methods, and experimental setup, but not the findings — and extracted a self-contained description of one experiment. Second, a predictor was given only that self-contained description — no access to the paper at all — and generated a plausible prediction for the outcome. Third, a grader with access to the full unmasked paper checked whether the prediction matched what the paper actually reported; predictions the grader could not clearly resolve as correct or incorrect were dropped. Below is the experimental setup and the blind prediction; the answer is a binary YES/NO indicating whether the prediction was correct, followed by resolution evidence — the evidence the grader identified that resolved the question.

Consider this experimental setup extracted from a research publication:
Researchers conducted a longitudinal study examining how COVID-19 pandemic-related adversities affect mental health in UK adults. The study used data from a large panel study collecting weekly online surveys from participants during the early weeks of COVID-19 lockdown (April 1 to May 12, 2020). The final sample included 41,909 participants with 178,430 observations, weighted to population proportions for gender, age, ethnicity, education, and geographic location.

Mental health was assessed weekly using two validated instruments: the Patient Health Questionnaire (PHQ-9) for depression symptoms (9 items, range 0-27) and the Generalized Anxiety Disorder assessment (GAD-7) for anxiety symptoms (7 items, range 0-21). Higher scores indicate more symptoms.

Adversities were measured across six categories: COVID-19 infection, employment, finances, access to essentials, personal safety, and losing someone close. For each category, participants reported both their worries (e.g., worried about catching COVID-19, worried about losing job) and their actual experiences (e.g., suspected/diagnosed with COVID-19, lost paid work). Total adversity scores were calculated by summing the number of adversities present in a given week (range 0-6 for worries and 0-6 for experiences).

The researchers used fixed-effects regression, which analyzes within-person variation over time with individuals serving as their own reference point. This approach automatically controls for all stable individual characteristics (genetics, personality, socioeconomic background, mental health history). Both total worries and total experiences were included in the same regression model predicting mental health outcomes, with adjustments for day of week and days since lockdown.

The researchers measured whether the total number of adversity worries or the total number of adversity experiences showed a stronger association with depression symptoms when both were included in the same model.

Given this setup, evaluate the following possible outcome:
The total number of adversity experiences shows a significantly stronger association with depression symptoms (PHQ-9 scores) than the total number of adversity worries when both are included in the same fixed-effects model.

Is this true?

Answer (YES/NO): YES